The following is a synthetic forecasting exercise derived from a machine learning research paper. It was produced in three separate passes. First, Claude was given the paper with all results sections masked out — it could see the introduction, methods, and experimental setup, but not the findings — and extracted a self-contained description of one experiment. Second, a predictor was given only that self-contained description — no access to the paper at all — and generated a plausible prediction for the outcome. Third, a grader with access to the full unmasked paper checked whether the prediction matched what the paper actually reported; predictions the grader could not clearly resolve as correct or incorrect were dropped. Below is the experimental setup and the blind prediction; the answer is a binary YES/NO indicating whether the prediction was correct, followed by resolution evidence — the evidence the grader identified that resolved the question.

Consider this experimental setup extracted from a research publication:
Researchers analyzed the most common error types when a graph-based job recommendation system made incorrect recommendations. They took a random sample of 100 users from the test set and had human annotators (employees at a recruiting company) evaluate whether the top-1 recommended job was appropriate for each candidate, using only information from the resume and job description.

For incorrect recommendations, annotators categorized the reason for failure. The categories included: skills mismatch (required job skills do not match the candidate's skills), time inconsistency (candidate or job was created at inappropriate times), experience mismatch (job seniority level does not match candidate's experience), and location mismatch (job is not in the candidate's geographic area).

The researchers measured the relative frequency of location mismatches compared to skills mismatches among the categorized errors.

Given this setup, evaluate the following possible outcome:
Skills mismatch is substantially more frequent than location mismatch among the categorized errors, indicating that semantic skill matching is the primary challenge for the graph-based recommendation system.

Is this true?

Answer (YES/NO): YES